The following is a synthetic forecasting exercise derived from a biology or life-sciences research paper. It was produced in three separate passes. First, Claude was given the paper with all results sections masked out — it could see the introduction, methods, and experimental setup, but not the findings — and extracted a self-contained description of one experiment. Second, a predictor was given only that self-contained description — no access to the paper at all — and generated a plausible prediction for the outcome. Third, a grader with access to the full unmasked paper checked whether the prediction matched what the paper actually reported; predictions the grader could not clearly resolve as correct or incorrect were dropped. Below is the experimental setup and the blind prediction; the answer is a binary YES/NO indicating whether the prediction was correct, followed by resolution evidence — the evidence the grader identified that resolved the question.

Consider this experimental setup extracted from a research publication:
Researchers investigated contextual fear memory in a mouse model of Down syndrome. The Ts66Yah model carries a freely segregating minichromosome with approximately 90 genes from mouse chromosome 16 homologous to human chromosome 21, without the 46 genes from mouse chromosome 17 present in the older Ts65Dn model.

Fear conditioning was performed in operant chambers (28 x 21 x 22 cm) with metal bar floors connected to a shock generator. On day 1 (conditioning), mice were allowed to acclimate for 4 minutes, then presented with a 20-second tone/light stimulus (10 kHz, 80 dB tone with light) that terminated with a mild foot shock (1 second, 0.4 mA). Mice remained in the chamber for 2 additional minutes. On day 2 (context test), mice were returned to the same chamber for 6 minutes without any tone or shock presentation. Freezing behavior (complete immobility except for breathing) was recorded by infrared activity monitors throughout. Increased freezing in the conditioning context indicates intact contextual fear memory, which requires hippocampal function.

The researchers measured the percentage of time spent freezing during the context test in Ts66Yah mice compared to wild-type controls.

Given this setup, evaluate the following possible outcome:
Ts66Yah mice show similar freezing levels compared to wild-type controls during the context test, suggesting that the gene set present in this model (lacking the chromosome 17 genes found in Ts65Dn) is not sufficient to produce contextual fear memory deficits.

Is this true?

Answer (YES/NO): YES